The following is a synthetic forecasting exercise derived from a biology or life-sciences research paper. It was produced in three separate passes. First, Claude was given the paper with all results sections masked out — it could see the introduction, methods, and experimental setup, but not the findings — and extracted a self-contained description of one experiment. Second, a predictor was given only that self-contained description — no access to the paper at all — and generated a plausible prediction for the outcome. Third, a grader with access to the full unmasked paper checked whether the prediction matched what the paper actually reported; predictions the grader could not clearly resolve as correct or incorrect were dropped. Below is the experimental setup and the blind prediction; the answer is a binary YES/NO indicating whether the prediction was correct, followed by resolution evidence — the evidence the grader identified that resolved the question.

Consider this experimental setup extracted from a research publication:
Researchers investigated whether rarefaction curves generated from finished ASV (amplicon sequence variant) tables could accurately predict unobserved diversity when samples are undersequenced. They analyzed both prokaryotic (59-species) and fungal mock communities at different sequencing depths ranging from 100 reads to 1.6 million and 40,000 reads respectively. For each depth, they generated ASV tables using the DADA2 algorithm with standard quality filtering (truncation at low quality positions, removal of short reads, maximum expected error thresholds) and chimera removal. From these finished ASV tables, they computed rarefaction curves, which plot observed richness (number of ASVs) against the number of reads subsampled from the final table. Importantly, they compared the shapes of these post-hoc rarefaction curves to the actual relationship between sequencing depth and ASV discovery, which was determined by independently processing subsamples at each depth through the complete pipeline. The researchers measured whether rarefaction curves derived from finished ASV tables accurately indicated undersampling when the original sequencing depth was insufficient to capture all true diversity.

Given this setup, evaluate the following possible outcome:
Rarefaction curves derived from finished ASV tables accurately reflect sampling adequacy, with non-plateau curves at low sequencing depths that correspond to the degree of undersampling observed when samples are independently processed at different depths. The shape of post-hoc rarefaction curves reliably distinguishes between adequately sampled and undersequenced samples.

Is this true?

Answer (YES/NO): NO